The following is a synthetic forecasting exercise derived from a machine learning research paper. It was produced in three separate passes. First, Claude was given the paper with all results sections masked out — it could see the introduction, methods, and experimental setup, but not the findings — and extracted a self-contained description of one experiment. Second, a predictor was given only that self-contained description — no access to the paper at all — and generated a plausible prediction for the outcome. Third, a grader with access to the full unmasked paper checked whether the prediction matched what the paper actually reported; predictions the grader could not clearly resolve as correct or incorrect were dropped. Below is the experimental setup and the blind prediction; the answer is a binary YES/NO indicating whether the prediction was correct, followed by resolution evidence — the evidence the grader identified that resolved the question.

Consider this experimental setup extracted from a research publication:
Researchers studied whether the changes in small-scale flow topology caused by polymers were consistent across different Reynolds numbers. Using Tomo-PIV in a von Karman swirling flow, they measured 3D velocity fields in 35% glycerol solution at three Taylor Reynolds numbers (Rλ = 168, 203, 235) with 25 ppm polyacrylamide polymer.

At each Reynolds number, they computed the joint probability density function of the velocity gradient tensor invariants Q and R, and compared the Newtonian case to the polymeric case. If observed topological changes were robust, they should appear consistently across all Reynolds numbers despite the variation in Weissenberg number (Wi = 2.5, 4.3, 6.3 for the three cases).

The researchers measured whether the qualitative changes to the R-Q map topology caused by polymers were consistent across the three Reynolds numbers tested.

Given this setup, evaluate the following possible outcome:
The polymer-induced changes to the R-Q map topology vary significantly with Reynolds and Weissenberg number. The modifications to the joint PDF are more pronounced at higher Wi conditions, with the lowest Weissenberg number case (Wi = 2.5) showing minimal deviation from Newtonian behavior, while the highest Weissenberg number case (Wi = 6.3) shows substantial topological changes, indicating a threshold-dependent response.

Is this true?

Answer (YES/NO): NO